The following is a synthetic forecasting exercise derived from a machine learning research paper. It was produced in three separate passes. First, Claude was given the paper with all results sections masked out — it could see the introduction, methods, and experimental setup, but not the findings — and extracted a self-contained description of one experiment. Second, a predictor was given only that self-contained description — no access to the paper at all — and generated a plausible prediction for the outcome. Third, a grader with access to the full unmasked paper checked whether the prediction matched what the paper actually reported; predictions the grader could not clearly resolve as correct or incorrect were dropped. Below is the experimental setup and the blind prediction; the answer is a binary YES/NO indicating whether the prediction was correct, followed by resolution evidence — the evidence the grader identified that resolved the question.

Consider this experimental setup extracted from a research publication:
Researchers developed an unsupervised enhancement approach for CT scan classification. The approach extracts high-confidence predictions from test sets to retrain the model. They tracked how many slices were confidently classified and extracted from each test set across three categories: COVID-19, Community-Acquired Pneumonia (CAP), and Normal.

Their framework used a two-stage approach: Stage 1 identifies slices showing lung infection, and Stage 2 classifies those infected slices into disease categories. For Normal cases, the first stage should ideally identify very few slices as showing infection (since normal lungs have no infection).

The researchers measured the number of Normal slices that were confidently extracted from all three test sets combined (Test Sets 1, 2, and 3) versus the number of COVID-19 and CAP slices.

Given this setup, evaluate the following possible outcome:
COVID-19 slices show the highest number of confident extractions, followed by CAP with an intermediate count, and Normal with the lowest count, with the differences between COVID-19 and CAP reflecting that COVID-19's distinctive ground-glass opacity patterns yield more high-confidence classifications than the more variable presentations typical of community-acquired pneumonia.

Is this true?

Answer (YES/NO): NO